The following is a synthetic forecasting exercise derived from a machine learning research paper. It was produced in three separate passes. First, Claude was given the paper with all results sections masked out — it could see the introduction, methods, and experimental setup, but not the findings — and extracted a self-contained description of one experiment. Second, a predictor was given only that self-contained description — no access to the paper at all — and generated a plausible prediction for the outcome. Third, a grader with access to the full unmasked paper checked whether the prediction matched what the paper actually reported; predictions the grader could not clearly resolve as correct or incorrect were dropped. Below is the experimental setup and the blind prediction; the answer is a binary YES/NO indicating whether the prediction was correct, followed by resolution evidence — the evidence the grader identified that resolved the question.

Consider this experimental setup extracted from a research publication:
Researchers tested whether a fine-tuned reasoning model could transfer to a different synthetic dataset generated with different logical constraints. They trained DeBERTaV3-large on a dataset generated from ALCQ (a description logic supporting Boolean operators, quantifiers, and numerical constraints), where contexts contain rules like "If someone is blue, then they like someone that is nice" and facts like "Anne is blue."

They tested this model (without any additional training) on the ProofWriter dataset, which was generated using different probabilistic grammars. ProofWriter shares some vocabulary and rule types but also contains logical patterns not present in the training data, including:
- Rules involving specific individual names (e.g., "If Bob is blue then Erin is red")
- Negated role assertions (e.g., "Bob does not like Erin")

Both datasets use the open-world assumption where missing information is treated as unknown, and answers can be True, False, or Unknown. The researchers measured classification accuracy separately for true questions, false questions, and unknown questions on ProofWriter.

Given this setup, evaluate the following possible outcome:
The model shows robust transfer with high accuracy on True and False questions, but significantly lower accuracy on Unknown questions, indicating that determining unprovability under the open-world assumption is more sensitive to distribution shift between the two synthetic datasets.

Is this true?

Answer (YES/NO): YES